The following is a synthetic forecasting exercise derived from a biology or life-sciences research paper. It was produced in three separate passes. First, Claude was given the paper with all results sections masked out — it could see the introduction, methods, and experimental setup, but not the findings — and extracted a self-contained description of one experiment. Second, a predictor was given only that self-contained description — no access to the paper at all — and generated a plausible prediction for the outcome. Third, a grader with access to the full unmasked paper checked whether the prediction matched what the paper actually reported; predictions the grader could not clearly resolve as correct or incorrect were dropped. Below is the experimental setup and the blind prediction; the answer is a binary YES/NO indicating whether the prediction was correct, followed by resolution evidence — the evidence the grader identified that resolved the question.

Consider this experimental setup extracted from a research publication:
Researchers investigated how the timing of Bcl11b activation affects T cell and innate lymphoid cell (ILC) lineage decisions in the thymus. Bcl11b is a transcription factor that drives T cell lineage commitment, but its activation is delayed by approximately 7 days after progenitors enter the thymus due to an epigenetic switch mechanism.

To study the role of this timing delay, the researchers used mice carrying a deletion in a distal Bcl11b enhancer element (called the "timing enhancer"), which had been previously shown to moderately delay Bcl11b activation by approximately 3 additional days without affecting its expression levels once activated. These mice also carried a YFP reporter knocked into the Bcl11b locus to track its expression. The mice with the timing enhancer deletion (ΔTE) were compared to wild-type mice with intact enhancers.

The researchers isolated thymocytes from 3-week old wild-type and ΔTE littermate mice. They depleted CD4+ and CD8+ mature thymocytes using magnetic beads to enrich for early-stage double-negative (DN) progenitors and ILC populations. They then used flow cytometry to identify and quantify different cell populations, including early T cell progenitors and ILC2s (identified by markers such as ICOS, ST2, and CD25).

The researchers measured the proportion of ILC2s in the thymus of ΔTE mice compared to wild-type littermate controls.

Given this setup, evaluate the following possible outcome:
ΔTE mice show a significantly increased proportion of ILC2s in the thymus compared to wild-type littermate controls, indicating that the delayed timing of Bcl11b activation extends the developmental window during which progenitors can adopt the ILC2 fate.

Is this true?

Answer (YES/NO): YES